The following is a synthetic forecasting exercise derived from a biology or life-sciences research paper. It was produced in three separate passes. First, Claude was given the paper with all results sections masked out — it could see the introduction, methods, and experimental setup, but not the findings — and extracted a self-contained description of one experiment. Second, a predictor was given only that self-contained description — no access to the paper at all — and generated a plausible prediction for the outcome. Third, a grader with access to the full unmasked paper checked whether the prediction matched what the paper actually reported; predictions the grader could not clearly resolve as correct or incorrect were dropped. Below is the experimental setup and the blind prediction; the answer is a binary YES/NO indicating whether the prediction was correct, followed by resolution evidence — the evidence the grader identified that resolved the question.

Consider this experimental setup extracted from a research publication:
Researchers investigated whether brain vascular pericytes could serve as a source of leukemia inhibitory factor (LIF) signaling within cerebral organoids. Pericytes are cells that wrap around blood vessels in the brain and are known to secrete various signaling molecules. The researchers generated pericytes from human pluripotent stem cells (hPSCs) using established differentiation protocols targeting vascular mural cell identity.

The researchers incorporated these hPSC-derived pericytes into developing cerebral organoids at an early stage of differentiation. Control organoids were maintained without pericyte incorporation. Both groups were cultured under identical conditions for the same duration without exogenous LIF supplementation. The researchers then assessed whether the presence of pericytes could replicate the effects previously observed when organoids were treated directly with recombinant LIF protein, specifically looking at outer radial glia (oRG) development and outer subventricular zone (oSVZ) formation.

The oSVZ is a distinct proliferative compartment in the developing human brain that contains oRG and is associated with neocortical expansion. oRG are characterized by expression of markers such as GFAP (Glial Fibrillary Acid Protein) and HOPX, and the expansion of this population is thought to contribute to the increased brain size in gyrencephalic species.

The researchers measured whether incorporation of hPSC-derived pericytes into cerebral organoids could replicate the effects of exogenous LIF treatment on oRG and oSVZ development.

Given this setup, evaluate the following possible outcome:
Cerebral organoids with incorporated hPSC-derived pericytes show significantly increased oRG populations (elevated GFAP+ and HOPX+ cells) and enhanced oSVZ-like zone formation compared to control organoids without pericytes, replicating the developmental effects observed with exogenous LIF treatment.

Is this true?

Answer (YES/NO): YES